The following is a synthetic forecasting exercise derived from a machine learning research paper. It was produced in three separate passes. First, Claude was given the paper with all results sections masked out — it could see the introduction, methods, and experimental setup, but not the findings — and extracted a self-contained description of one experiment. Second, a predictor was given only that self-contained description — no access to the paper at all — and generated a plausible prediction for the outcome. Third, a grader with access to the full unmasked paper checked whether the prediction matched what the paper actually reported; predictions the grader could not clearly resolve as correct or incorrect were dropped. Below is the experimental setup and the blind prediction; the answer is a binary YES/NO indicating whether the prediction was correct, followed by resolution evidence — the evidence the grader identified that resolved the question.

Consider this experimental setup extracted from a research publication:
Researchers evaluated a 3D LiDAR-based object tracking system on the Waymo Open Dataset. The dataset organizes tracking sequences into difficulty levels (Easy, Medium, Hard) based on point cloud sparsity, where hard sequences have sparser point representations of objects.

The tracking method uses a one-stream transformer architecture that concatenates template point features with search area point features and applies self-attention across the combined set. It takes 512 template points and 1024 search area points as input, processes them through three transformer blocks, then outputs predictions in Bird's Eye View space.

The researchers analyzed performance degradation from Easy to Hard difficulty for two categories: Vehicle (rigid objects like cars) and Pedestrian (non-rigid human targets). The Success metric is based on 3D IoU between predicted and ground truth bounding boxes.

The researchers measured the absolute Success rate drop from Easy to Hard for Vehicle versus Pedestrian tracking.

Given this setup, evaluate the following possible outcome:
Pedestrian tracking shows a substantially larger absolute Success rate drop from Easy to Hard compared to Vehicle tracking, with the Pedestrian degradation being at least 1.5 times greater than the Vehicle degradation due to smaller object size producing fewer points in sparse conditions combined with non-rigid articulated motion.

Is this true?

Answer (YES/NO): NO